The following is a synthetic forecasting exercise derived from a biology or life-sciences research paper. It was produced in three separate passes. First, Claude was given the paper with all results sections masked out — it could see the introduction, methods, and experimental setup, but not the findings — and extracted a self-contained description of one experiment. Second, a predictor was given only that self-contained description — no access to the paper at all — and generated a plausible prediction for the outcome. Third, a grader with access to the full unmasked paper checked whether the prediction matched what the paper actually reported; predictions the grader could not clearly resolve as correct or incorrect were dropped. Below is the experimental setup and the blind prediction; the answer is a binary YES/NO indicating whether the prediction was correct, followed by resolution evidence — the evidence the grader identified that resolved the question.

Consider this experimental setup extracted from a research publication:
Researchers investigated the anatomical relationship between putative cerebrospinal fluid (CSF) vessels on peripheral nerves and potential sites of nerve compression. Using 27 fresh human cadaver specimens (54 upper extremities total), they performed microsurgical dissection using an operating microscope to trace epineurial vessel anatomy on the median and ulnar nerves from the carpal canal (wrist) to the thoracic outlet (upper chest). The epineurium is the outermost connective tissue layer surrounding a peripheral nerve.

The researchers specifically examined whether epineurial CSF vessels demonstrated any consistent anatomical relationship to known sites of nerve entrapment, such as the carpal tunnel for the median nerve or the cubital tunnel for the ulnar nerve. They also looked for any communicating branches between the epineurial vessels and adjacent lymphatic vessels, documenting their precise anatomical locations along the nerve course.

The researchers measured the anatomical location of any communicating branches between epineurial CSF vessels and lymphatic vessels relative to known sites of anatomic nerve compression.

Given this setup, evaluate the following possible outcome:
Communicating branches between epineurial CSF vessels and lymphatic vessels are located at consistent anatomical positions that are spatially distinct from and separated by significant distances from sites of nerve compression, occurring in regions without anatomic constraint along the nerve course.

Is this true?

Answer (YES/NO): NO